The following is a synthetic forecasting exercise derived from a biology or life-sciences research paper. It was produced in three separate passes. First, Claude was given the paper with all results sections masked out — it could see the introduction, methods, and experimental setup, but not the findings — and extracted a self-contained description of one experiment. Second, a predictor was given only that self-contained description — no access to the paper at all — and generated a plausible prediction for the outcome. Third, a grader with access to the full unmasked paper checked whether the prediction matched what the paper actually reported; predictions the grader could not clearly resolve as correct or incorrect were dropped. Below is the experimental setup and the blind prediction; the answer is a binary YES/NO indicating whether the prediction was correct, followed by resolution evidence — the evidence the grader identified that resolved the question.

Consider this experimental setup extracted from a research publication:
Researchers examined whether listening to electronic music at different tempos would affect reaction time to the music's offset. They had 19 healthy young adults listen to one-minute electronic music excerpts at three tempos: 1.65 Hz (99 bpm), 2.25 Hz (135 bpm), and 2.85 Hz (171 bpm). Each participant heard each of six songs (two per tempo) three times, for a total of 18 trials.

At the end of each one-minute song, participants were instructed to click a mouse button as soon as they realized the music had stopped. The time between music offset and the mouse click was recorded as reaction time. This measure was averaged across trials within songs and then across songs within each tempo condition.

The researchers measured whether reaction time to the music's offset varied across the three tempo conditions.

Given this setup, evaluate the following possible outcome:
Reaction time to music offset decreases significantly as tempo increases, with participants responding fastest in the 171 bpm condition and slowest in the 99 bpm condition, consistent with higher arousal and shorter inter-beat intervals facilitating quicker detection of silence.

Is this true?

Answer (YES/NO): NO